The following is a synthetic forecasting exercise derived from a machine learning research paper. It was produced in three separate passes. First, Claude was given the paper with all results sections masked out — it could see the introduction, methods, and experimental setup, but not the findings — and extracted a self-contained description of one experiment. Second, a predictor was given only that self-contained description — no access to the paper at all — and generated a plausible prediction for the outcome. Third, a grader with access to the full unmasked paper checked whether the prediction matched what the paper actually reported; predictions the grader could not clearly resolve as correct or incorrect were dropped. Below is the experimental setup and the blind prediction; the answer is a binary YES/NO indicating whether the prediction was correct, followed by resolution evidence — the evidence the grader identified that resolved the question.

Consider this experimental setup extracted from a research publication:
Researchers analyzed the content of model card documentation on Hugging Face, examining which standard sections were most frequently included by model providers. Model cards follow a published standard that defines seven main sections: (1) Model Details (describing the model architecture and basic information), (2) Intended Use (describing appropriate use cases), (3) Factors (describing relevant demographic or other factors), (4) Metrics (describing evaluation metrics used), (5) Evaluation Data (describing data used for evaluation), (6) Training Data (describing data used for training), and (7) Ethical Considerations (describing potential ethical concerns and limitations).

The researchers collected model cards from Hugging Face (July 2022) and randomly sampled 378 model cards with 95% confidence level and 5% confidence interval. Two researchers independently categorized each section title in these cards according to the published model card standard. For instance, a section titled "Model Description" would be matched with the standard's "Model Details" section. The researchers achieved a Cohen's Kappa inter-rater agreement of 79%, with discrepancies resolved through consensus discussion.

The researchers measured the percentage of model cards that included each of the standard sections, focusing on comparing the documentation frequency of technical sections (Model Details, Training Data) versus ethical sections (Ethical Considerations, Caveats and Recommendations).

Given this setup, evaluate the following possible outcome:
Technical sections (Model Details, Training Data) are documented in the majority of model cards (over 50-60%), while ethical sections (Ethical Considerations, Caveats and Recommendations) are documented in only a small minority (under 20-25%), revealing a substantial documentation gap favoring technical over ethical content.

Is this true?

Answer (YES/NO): YES